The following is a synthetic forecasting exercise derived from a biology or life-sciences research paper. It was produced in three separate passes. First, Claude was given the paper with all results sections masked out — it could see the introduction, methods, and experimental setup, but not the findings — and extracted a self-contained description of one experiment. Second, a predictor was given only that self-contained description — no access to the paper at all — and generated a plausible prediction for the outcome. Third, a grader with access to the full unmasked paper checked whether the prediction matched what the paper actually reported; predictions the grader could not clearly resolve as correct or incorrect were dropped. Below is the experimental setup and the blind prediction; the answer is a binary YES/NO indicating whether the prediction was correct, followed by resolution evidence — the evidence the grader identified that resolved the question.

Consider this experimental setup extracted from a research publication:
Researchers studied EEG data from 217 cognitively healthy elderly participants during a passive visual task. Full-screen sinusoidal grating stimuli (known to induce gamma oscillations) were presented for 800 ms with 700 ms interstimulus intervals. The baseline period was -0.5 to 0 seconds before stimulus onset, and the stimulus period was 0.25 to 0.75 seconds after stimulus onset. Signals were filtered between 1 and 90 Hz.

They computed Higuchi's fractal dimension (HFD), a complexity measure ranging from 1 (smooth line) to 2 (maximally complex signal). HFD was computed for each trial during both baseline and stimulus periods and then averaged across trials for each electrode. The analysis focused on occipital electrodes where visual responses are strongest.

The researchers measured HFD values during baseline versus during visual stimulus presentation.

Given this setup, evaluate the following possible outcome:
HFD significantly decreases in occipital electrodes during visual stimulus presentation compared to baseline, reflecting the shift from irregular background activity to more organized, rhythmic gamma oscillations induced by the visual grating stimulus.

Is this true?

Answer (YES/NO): YES